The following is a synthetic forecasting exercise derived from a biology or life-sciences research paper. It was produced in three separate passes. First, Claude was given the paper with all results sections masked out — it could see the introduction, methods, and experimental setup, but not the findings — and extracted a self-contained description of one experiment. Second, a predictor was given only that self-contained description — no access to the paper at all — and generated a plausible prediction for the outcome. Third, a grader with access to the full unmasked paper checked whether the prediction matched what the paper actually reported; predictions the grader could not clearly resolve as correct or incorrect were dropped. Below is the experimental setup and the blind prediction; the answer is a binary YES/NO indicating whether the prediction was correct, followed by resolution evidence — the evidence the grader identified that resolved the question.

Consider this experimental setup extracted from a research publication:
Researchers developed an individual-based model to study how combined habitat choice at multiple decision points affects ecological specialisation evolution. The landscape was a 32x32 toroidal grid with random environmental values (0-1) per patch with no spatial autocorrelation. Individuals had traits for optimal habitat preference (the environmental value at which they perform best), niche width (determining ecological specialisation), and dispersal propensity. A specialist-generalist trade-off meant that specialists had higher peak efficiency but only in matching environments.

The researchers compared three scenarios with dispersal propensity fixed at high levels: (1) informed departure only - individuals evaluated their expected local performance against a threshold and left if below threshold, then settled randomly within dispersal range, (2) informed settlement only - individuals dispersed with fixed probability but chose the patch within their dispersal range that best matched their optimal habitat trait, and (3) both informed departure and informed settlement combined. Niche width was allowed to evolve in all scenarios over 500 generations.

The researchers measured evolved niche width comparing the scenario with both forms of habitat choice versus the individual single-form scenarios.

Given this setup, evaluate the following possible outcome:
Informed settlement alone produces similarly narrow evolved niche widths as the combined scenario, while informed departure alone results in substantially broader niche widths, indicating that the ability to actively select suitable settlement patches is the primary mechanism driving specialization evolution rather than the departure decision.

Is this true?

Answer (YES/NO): NO